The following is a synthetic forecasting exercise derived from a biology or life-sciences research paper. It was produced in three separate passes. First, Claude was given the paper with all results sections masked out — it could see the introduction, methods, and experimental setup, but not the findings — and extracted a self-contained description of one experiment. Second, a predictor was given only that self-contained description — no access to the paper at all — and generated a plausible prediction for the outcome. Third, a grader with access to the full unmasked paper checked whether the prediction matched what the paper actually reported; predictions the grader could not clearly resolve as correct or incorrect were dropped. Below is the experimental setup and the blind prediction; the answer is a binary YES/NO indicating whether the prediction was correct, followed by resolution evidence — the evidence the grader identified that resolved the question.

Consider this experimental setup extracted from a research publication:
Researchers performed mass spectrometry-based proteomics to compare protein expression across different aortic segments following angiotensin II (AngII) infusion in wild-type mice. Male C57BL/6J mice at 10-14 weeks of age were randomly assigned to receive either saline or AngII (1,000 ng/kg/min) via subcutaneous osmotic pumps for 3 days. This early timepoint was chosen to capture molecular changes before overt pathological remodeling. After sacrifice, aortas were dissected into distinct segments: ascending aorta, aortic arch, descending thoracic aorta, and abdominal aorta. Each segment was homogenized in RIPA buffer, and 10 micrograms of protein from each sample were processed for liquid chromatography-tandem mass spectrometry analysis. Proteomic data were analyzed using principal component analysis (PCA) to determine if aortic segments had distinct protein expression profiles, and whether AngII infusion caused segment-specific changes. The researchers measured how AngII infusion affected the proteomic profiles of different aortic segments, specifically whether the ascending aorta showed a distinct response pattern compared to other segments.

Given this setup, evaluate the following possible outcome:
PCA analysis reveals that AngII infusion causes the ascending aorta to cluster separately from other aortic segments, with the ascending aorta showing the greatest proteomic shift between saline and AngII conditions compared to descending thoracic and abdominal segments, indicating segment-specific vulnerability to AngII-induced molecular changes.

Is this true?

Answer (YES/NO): NO